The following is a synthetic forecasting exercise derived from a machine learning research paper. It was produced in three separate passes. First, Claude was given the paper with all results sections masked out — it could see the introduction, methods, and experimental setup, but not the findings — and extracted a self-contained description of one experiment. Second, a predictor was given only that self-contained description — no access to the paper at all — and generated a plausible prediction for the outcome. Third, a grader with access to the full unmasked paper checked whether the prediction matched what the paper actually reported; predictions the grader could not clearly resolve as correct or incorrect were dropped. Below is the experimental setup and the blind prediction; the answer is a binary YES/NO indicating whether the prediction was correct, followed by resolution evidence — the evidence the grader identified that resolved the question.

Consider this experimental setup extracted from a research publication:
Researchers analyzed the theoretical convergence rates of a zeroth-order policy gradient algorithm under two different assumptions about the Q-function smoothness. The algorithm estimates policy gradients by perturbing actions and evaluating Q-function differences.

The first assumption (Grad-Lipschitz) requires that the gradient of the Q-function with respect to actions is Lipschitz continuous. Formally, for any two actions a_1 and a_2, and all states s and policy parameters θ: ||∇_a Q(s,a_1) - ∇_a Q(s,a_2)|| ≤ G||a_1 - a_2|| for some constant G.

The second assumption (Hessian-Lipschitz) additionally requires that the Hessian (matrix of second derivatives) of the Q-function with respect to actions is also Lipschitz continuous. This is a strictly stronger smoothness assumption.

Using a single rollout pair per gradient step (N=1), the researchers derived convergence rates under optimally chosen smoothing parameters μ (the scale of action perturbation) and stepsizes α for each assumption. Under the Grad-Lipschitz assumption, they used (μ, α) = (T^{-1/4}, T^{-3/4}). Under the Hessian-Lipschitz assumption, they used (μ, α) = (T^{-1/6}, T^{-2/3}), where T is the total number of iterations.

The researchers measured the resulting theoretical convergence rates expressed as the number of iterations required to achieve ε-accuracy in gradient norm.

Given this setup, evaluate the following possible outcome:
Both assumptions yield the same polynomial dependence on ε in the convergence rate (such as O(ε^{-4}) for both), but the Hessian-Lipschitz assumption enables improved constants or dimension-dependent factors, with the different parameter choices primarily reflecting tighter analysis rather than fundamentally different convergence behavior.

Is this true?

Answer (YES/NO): NO